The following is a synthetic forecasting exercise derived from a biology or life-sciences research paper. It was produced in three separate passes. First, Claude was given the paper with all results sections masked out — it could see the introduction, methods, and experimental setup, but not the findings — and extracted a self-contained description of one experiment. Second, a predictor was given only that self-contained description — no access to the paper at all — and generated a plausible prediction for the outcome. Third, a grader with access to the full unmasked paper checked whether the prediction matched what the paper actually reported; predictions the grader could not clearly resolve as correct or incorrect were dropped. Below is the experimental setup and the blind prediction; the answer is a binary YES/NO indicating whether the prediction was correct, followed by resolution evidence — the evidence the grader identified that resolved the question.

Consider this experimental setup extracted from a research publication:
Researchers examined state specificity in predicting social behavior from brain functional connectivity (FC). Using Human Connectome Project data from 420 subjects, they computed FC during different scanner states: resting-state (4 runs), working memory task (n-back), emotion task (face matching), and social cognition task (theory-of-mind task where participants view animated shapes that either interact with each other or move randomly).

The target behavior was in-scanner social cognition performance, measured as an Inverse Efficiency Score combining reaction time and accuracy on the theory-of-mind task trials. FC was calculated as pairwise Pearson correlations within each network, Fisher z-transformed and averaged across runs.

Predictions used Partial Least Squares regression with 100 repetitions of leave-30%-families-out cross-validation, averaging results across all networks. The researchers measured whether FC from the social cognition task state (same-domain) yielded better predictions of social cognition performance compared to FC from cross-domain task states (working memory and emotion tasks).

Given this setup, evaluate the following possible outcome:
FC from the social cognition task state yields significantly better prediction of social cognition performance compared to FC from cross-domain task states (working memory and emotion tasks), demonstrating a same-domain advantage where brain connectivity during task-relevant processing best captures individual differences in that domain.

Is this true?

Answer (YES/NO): NO